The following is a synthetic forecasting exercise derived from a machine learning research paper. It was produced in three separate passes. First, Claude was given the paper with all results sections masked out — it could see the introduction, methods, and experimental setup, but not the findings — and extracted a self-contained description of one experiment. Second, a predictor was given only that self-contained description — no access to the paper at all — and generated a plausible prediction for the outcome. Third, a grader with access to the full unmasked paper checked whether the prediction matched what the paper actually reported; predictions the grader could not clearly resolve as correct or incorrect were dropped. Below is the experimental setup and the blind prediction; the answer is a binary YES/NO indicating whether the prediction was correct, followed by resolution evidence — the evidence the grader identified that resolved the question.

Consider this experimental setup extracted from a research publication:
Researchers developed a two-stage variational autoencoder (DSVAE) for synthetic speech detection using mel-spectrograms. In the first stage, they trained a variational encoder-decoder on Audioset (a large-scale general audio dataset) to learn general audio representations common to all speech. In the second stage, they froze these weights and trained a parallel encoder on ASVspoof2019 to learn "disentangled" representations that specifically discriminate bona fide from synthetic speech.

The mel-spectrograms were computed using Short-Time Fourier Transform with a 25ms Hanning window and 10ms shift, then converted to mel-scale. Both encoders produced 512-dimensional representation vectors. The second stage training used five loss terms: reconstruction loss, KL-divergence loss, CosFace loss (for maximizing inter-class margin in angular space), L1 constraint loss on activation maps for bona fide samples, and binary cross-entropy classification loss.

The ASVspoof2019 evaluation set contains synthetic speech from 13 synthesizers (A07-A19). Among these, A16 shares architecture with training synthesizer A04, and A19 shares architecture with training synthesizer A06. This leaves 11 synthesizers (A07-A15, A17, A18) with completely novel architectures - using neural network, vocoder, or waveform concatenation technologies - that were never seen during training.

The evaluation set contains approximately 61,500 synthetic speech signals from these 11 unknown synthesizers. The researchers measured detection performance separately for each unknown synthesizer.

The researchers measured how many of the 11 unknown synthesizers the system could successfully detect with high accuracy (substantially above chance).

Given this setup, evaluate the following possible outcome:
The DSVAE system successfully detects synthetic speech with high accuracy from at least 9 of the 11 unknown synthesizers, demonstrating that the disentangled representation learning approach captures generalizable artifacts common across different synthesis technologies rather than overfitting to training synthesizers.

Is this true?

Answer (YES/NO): YES